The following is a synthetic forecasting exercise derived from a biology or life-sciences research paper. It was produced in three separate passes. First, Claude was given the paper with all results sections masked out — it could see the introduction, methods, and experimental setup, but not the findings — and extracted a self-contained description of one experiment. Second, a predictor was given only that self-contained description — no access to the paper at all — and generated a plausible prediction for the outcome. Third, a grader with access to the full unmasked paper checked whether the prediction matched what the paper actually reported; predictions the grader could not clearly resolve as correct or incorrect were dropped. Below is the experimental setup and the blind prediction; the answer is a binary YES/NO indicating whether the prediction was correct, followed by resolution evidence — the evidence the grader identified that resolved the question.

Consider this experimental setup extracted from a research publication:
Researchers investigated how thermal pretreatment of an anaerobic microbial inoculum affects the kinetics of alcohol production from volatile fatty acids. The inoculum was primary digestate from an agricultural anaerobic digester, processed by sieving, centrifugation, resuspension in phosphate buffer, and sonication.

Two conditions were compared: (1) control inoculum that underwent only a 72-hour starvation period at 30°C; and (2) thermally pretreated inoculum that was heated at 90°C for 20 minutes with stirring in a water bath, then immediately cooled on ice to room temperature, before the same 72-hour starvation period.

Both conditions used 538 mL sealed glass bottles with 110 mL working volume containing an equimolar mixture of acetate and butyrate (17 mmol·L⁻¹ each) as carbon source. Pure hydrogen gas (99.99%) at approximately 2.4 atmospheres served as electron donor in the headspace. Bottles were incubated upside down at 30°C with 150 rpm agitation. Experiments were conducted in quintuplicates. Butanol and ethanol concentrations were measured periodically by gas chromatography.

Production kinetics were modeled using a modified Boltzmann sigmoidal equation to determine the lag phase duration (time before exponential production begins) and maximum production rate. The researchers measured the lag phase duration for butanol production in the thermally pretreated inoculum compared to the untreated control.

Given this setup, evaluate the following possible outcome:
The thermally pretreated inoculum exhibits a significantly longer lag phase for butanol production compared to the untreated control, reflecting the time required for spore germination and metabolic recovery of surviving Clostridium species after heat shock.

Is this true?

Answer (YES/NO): YES